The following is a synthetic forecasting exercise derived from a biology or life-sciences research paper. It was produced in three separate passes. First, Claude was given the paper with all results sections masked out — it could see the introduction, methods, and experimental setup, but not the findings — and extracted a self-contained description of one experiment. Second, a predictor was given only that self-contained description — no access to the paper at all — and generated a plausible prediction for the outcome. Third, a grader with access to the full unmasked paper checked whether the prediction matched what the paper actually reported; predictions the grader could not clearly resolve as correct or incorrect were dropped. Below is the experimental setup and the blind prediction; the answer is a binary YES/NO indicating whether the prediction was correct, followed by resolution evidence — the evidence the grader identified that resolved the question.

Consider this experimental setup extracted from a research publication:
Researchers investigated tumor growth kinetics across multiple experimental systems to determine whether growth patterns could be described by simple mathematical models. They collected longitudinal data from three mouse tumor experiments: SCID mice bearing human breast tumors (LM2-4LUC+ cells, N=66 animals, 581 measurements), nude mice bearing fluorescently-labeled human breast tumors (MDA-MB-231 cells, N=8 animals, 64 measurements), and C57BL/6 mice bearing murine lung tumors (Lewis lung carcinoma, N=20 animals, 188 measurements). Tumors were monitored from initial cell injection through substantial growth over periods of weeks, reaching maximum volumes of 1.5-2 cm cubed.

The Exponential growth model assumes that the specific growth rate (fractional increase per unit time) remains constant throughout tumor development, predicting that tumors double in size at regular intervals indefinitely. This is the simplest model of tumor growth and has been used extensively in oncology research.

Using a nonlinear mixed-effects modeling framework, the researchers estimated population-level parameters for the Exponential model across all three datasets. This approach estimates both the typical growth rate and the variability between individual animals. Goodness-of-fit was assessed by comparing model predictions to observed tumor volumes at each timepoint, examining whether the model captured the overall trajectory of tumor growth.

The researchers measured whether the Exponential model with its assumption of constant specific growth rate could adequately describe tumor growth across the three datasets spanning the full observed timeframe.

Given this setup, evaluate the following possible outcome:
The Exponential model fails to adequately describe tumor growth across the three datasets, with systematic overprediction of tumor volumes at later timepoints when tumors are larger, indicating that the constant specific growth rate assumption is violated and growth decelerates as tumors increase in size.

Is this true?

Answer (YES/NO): NO